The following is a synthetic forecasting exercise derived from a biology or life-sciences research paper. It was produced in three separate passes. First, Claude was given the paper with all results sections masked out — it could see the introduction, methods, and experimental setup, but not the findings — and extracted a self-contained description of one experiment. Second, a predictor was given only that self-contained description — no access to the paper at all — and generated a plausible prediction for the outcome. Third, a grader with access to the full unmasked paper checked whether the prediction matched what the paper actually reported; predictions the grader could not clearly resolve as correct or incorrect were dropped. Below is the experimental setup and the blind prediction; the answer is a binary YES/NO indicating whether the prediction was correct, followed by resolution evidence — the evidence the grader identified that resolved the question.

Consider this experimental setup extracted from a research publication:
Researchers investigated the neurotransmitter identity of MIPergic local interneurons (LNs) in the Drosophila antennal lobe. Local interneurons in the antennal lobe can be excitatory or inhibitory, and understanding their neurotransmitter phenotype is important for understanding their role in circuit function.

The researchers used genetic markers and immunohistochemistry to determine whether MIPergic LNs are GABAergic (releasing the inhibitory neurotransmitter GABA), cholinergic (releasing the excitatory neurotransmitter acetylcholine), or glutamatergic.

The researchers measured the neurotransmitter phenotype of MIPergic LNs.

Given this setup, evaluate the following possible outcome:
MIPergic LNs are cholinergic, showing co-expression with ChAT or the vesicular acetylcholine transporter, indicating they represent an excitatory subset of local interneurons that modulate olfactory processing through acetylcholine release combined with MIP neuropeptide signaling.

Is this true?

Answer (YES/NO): NO